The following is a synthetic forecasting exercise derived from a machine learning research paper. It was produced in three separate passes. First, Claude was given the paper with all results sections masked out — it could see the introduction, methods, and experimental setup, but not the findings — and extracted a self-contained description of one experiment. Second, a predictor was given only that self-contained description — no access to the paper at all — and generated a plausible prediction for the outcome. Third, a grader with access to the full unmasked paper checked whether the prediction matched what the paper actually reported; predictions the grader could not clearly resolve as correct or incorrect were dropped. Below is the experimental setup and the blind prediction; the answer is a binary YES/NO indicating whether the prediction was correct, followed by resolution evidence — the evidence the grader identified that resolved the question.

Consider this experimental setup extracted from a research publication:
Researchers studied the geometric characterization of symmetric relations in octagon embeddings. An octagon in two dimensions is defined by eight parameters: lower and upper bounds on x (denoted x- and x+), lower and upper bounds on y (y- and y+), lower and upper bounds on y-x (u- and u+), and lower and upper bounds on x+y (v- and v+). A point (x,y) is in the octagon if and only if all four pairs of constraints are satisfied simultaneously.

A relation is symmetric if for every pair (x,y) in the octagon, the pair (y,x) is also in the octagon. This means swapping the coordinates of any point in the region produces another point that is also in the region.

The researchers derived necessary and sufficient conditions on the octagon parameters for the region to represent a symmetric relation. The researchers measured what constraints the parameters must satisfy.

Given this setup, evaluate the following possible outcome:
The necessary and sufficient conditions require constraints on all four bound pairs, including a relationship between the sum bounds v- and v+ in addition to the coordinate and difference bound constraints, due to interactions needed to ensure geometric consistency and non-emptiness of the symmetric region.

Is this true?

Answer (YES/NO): NO